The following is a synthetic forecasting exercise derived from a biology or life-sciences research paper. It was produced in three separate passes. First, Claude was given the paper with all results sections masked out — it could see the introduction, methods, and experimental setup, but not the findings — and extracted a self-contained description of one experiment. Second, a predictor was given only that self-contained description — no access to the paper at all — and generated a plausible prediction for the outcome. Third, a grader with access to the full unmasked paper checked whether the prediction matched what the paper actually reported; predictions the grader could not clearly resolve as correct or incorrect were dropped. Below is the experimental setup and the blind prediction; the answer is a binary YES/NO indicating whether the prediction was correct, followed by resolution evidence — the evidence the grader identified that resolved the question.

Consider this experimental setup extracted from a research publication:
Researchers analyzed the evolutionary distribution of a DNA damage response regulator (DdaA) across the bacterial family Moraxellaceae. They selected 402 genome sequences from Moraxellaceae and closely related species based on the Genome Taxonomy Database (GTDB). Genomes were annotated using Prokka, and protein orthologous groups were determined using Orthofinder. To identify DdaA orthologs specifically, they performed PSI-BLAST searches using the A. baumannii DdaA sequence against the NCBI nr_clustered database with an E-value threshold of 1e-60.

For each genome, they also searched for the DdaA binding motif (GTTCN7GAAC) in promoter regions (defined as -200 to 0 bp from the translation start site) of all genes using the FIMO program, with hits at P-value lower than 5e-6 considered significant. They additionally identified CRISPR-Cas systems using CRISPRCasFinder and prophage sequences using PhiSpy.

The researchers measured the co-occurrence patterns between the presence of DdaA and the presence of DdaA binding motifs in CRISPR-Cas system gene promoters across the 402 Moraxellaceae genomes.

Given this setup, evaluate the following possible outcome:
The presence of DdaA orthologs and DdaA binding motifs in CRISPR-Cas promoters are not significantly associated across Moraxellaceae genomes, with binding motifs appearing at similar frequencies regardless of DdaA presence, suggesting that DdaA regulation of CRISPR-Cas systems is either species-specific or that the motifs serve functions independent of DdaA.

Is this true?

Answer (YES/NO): NO